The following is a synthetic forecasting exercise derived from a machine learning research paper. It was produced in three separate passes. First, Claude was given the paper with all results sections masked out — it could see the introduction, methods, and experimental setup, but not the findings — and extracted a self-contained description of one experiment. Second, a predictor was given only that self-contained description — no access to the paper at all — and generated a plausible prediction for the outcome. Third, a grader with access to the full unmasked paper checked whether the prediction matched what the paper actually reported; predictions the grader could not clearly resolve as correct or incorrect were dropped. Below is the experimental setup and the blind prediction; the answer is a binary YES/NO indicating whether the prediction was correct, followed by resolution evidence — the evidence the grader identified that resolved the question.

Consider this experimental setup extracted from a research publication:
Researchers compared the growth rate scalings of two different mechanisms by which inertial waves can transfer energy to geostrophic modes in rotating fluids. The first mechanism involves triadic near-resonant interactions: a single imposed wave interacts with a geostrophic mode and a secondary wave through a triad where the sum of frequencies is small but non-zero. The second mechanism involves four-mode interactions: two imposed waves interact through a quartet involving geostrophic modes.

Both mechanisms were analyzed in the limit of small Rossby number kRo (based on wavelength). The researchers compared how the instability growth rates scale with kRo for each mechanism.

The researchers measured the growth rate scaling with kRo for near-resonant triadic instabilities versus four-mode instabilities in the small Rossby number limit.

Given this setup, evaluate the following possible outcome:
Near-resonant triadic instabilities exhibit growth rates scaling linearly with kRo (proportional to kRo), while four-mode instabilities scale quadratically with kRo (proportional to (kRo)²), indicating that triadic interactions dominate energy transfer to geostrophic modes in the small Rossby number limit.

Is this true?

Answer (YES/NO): NO